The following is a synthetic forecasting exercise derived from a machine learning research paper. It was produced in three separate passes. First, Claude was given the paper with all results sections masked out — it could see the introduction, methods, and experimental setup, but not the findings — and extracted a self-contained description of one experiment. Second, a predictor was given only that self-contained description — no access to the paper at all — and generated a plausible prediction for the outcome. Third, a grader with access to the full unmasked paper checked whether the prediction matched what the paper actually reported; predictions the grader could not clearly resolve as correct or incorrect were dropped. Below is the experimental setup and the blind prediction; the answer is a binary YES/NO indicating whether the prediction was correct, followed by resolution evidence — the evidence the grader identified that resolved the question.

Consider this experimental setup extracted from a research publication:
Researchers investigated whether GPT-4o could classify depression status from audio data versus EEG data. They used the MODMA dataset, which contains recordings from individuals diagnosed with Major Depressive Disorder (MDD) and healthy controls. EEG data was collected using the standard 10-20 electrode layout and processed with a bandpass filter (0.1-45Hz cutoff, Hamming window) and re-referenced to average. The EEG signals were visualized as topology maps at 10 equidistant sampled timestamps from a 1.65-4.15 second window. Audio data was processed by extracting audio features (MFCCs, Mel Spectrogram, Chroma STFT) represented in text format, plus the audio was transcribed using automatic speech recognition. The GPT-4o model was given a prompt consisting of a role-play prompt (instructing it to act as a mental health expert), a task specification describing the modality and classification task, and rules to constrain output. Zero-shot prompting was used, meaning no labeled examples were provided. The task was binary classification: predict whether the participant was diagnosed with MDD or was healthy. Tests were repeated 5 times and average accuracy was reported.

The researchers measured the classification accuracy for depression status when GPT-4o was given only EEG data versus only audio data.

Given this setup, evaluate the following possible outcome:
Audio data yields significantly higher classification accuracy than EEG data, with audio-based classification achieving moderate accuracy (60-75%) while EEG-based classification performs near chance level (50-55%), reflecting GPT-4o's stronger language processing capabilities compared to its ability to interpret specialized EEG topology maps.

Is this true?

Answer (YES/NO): YES